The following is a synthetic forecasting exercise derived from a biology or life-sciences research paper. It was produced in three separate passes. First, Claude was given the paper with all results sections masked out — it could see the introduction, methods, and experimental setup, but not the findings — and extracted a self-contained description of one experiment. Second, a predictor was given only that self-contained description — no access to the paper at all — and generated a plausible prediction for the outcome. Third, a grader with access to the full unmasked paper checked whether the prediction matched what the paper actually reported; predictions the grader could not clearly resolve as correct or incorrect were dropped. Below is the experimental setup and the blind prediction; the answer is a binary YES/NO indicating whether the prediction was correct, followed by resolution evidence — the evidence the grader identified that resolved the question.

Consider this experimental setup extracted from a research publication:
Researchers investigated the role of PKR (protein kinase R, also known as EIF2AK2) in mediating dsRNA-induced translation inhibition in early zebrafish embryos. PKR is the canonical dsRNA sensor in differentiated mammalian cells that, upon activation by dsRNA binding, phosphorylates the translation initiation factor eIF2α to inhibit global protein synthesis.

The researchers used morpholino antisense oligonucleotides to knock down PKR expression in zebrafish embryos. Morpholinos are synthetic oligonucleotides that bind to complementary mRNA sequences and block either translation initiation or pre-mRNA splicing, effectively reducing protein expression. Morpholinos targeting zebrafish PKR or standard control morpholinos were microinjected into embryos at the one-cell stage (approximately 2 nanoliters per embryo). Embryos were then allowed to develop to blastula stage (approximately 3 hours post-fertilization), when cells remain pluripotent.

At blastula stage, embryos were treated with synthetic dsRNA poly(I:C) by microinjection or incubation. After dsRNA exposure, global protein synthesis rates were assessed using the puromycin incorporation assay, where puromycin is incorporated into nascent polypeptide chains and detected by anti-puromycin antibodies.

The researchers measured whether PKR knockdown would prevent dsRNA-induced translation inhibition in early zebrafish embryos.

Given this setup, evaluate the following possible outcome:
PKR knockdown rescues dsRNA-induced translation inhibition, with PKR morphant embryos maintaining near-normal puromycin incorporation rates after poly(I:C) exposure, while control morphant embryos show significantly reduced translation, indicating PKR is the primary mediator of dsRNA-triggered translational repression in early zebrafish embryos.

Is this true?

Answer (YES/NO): NO